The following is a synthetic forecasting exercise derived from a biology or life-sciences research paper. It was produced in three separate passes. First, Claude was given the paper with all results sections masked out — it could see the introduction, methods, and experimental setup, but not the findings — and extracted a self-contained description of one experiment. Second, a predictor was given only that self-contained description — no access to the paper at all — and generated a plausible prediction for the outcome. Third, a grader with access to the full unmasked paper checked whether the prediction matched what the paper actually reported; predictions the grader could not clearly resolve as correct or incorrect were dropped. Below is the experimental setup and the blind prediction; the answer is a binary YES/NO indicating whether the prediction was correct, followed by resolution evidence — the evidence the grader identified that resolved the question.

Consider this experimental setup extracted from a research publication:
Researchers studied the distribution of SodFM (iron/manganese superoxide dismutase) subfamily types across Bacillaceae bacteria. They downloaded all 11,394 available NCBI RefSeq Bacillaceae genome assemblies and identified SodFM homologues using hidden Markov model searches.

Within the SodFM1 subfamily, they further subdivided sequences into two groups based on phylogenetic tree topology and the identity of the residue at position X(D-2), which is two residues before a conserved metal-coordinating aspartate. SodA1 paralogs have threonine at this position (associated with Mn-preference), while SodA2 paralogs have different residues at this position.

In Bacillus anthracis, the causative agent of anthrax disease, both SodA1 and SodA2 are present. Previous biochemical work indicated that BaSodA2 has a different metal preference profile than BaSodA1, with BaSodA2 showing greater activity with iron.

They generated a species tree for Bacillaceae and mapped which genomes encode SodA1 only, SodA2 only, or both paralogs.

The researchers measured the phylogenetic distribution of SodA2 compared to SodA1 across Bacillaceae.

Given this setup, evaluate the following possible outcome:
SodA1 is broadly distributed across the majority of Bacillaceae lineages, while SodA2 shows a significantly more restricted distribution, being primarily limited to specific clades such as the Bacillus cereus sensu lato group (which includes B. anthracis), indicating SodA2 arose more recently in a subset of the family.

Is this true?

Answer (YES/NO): NO